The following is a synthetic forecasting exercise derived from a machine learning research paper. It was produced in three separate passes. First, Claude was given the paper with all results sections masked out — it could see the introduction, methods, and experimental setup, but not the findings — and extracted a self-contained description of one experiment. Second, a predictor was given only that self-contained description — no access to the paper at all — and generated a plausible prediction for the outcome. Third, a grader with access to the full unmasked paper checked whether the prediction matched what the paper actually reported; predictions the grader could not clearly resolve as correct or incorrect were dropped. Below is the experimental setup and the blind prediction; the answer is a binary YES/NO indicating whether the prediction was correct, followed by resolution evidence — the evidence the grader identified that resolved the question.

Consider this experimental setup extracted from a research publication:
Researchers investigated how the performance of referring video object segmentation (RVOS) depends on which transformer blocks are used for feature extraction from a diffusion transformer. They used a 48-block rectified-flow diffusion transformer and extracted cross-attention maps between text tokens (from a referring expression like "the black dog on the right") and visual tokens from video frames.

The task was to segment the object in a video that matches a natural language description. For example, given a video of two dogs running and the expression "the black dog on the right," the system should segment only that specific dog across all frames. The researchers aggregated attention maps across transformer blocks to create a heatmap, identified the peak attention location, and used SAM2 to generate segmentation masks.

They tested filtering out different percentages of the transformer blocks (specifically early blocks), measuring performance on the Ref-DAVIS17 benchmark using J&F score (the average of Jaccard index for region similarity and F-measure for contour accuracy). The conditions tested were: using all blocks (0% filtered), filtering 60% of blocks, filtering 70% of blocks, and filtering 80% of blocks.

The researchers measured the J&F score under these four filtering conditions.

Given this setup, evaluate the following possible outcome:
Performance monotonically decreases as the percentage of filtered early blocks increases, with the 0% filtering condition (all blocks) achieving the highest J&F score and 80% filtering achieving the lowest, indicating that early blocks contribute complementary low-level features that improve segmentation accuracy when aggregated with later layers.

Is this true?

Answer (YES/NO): NO